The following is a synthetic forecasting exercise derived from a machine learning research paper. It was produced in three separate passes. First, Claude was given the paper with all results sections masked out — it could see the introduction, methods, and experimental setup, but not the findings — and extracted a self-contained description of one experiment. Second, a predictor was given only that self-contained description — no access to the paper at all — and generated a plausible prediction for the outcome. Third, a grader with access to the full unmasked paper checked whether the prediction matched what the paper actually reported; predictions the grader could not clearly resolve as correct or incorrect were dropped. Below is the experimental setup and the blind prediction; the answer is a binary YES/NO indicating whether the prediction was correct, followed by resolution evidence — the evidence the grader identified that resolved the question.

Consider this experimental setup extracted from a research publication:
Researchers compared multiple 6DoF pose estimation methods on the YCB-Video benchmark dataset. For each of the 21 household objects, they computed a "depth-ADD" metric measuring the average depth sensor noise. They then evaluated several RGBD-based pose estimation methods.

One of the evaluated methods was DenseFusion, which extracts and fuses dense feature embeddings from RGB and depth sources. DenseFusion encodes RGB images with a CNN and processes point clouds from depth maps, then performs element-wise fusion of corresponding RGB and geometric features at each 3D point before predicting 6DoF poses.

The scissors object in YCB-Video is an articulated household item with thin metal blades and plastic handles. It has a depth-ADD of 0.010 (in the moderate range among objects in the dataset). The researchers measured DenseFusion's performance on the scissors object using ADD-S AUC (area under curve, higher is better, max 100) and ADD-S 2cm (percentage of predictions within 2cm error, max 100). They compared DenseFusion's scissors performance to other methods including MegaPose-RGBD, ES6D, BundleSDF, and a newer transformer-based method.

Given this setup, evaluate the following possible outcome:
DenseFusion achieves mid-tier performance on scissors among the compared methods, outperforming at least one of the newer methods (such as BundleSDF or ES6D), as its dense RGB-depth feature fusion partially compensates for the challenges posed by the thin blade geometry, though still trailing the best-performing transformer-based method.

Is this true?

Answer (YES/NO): NO